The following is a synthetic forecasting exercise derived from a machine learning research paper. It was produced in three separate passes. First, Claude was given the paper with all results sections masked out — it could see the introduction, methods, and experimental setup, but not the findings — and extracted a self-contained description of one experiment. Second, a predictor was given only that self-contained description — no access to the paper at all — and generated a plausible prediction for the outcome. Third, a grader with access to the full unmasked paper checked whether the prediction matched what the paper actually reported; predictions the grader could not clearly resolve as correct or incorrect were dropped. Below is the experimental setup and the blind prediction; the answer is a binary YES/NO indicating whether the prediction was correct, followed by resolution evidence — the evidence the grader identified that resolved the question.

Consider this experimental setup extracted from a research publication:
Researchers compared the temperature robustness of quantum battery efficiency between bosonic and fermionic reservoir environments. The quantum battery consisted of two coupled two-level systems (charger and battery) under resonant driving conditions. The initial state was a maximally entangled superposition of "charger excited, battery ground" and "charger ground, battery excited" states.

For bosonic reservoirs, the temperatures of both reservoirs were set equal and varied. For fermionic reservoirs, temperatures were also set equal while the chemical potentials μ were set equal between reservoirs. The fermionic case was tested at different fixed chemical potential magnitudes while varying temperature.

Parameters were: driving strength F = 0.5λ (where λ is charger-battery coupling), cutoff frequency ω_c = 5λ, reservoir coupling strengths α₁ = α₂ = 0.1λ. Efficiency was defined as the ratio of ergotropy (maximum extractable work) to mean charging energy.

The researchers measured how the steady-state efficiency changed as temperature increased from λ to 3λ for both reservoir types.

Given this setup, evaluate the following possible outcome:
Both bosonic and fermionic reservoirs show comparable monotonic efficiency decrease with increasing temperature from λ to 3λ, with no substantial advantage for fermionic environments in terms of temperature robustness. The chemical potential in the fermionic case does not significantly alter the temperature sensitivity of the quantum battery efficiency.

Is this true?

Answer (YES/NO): NO